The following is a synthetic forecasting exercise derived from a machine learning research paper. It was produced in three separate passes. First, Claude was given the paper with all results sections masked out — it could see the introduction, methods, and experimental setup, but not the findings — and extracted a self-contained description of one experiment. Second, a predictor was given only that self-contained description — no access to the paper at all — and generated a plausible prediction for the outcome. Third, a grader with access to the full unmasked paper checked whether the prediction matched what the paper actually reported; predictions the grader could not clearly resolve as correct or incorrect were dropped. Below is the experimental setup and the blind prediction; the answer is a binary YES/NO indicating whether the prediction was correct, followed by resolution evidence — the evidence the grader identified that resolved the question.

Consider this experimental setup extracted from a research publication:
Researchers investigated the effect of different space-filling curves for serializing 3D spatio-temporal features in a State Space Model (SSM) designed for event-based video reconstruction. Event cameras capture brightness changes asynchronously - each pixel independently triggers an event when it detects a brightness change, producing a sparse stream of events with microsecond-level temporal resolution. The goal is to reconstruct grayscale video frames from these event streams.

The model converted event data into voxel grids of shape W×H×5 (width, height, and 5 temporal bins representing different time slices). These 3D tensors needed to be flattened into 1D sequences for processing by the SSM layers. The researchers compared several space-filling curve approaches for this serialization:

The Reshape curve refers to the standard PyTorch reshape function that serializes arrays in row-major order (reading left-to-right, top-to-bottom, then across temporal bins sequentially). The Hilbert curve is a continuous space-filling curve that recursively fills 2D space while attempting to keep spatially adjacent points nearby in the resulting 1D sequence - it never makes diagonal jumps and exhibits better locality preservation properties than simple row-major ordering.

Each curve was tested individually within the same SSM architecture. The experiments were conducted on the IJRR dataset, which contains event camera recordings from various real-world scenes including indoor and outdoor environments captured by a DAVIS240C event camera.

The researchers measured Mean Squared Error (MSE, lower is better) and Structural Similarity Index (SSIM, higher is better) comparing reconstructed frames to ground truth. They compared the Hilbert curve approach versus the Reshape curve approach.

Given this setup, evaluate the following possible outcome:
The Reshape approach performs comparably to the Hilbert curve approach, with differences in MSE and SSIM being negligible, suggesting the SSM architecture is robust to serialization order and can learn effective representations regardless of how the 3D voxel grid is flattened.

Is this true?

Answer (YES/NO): NO